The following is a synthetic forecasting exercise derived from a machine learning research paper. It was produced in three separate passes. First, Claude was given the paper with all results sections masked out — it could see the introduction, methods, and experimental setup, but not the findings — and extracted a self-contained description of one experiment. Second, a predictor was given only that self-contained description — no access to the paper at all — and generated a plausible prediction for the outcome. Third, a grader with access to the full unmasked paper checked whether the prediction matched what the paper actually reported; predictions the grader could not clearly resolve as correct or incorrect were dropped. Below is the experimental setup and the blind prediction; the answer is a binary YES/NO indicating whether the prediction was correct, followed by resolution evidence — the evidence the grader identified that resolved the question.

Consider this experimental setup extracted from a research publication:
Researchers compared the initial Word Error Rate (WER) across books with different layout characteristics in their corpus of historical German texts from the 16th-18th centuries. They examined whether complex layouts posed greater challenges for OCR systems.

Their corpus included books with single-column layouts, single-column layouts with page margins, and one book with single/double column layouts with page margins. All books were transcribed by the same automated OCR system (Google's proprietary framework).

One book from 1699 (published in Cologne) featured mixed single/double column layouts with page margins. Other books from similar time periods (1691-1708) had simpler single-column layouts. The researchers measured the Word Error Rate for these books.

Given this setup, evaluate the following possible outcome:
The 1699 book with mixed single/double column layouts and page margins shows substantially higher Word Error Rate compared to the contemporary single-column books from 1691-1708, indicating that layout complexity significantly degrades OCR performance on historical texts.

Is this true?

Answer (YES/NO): NO